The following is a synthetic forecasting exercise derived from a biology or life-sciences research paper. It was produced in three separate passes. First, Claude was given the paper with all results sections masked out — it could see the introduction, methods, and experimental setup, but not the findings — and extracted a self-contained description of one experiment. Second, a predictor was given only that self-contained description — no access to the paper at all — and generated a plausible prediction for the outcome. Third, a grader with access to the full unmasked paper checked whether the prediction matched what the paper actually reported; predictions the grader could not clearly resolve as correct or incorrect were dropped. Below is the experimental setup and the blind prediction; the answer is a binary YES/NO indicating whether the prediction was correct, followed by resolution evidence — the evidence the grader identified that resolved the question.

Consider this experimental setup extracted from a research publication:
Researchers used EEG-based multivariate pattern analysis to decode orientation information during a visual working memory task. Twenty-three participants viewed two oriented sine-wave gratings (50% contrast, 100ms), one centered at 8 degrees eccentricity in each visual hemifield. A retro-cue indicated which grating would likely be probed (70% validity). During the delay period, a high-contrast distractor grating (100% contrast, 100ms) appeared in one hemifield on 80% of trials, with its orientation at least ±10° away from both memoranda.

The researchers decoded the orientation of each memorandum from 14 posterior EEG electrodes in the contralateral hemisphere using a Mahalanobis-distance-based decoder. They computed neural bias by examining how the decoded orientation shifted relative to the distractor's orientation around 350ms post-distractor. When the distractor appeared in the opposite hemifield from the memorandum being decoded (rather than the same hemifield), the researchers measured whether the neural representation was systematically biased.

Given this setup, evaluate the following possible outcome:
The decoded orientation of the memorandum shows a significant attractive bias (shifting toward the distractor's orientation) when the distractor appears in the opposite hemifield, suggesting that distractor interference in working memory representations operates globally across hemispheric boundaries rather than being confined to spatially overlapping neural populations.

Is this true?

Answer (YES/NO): NO